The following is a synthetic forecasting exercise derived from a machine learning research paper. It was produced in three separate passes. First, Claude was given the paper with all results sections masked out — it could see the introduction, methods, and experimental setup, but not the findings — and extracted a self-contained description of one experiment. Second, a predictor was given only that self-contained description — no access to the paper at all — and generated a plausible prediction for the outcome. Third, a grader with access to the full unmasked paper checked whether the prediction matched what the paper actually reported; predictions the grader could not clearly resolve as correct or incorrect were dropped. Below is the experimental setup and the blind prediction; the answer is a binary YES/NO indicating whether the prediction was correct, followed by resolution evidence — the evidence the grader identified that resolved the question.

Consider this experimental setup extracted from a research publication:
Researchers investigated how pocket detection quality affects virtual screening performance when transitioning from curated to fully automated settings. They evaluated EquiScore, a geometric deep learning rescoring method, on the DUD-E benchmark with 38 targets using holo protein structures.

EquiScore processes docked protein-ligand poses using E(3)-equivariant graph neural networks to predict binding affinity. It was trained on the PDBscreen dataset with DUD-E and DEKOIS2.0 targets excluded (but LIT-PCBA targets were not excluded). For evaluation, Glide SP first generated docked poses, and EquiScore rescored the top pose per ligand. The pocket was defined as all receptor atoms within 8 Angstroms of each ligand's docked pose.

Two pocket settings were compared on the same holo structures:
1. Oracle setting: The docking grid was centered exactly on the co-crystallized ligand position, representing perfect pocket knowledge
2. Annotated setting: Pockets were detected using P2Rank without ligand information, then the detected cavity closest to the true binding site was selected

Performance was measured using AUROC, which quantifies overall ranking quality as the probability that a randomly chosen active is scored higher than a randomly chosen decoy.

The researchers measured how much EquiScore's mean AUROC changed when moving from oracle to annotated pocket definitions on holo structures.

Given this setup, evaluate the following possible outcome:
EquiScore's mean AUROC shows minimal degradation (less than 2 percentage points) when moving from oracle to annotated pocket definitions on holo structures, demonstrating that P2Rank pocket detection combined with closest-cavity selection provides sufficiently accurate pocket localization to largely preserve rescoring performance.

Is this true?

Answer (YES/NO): NO